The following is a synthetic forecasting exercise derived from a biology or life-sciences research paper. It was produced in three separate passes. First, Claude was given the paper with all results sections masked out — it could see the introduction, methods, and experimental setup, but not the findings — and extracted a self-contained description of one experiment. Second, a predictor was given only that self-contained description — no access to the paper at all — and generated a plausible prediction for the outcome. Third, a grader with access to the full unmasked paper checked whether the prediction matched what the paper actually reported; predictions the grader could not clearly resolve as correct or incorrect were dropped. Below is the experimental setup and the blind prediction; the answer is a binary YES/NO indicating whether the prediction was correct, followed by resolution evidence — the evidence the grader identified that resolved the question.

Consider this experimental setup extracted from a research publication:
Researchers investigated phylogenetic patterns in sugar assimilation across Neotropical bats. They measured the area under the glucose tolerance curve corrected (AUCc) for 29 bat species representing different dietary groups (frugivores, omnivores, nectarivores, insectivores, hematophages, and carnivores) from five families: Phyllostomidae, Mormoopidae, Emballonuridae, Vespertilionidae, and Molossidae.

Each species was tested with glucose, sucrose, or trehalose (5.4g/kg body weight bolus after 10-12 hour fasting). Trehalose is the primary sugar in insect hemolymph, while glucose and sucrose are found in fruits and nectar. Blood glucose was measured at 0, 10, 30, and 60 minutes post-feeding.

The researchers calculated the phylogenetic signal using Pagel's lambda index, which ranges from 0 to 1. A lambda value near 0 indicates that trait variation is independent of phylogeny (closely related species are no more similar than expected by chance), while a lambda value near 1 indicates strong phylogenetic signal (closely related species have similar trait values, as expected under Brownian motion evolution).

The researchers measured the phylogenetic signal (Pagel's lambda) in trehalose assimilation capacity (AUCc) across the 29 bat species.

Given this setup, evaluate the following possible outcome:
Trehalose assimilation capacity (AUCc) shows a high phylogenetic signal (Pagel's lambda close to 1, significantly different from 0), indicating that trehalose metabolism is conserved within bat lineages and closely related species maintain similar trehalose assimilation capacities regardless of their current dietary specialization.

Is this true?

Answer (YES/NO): NO